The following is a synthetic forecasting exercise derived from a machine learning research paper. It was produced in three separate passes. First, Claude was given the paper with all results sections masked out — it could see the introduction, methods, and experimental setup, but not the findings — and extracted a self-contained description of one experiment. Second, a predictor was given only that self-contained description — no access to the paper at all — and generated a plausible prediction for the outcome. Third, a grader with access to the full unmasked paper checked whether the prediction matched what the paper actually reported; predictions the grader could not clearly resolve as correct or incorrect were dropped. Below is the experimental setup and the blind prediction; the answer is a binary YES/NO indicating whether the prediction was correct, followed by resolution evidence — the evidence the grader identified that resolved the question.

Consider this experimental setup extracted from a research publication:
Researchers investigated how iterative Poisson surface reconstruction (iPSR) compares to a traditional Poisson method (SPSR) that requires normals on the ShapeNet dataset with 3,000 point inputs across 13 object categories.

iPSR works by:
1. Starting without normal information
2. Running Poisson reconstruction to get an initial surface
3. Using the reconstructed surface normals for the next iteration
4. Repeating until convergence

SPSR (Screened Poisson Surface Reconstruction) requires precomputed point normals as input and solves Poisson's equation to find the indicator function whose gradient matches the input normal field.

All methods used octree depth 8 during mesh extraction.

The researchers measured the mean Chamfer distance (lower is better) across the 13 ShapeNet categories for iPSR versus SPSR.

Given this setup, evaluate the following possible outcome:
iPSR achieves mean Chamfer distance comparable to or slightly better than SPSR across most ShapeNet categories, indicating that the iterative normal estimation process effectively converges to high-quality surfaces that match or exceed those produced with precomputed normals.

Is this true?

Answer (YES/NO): NO